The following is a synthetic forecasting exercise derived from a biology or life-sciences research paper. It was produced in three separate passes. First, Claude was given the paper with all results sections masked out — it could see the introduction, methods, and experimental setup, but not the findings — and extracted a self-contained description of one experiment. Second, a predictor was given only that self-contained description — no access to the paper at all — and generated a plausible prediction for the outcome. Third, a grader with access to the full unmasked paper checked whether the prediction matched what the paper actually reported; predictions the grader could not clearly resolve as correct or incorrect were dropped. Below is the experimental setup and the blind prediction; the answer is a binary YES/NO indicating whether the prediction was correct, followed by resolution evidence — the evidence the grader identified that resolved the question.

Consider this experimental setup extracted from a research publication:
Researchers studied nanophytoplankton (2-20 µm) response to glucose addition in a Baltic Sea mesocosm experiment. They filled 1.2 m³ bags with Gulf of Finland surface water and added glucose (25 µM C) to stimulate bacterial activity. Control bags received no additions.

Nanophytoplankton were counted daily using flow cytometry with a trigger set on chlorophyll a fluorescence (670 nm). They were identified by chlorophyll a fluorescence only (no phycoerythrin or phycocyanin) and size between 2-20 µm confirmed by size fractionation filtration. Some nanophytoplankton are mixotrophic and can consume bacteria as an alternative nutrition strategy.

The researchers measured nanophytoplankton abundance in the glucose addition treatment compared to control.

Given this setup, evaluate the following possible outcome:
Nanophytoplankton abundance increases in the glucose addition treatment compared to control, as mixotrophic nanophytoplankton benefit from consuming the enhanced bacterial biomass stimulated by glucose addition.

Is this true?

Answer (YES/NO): NO